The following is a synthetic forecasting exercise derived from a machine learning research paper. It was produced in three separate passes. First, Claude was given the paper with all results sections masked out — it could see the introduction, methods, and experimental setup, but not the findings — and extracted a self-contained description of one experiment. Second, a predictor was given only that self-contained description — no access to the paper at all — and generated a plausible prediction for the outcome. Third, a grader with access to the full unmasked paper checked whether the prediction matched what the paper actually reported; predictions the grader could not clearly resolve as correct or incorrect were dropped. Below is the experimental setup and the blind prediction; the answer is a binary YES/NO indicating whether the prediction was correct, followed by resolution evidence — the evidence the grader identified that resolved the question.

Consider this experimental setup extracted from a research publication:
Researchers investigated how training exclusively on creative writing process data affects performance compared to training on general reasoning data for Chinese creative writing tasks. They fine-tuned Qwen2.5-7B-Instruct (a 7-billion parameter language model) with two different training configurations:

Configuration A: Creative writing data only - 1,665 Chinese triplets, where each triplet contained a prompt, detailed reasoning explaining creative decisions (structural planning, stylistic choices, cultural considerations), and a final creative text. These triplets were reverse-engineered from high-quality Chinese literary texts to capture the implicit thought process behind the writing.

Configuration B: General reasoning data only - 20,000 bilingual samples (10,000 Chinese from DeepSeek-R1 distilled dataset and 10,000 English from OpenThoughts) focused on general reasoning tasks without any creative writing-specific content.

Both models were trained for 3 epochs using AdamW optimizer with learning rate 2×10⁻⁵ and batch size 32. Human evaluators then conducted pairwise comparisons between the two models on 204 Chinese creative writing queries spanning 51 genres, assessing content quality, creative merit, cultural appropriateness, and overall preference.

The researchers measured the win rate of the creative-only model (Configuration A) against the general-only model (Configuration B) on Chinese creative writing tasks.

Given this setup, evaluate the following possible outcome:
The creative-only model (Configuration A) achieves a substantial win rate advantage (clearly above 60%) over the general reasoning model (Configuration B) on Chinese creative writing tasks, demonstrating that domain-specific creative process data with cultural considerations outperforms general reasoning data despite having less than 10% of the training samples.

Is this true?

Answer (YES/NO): NO